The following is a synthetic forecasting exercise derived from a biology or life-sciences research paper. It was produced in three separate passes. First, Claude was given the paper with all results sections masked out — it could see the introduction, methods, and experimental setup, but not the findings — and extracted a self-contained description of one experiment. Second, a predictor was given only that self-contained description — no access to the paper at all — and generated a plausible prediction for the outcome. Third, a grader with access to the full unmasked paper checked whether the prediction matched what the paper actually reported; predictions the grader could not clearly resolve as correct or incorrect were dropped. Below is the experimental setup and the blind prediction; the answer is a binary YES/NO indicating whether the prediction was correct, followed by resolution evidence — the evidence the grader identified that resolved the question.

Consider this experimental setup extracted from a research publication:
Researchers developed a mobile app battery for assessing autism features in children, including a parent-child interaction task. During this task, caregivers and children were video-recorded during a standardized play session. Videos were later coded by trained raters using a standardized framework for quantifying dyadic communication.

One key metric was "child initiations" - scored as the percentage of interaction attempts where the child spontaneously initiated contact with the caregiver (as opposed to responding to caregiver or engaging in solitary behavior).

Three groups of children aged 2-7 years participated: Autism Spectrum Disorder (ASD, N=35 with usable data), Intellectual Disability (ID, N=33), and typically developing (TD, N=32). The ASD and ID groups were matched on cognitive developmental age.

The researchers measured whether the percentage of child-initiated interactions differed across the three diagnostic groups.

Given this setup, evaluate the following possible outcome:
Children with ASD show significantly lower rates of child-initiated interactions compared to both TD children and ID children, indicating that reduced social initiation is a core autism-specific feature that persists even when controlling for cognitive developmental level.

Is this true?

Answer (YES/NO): NO